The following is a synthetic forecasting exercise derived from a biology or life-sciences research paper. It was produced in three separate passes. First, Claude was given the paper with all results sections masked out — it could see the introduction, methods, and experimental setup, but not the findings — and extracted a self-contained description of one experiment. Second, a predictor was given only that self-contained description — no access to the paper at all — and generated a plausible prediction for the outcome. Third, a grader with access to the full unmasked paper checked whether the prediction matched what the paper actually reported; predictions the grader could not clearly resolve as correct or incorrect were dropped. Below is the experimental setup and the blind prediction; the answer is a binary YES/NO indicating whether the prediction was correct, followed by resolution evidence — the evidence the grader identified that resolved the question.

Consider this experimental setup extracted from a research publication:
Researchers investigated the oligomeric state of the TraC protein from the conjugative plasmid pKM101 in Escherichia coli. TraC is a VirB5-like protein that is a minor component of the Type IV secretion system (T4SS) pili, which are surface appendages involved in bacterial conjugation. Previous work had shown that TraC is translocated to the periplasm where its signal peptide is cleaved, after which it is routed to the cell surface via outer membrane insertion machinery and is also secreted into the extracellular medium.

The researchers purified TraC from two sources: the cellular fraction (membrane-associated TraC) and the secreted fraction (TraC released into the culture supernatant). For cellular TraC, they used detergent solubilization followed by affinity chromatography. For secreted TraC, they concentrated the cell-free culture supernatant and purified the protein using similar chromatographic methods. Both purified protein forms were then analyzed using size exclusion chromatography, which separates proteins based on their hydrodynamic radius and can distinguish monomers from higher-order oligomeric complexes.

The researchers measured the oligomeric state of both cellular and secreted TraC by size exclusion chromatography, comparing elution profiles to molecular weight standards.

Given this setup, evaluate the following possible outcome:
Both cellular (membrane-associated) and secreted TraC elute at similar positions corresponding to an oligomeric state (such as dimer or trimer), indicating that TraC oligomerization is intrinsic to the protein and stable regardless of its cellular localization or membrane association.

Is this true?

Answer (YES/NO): NO